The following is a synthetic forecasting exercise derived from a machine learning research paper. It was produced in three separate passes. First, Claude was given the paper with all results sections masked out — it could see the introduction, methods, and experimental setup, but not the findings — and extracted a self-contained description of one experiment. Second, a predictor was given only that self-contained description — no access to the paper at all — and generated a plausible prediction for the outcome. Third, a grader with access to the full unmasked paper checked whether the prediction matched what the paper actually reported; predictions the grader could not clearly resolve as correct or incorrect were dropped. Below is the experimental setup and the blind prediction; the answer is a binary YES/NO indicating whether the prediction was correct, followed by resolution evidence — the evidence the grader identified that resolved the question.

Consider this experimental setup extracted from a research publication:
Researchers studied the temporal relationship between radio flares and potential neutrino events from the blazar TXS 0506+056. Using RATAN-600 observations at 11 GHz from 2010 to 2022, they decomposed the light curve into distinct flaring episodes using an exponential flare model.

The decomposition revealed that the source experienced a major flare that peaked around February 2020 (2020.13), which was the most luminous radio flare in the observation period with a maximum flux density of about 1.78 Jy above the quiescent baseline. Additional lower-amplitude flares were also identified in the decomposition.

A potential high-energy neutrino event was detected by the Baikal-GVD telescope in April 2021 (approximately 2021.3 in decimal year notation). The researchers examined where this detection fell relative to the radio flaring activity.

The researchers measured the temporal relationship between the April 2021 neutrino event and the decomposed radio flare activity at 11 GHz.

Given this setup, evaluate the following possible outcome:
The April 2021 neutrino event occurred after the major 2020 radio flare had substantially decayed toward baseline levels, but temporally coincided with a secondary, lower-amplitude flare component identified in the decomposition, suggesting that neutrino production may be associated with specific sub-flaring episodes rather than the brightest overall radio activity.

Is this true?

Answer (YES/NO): YES